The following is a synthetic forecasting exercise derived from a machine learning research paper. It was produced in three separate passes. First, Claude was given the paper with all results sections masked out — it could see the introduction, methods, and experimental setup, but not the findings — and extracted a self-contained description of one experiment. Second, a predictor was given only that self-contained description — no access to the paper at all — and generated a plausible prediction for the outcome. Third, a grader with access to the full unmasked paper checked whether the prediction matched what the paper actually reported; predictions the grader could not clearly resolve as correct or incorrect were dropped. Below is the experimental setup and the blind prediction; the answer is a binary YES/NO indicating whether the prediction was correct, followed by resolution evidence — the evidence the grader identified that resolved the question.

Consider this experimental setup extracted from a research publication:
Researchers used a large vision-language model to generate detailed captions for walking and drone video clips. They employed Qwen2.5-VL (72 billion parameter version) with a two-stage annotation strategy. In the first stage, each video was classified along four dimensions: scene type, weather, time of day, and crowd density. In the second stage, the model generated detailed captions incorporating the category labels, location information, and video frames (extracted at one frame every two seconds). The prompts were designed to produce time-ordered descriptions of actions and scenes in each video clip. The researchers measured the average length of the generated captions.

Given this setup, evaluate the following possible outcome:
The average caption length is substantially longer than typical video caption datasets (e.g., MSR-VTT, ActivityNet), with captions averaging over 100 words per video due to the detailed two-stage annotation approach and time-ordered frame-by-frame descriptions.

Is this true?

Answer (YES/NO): YES